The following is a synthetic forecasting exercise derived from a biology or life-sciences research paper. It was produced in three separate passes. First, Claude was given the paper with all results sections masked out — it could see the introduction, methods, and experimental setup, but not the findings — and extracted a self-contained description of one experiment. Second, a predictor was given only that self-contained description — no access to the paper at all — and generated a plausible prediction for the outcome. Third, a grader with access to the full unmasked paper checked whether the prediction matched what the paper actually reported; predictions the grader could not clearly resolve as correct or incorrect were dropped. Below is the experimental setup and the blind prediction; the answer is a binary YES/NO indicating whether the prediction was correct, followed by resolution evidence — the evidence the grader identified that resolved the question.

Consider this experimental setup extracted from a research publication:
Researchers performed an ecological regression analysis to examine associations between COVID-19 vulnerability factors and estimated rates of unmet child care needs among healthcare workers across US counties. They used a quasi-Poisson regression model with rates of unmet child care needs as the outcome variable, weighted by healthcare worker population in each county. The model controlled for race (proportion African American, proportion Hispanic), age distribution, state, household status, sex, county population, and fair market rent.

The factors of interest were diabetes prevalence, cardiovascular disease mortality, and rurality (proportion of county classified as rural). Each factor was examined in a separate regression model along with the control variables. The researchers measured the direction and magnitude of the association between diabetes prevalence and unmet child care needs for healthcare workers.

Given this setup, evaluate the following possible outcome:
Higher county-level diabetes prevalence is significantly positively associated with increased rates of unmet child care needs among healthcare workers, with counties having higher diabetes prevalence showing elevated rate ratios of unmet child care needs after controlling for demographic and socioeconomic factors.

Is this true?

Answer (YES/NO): YES